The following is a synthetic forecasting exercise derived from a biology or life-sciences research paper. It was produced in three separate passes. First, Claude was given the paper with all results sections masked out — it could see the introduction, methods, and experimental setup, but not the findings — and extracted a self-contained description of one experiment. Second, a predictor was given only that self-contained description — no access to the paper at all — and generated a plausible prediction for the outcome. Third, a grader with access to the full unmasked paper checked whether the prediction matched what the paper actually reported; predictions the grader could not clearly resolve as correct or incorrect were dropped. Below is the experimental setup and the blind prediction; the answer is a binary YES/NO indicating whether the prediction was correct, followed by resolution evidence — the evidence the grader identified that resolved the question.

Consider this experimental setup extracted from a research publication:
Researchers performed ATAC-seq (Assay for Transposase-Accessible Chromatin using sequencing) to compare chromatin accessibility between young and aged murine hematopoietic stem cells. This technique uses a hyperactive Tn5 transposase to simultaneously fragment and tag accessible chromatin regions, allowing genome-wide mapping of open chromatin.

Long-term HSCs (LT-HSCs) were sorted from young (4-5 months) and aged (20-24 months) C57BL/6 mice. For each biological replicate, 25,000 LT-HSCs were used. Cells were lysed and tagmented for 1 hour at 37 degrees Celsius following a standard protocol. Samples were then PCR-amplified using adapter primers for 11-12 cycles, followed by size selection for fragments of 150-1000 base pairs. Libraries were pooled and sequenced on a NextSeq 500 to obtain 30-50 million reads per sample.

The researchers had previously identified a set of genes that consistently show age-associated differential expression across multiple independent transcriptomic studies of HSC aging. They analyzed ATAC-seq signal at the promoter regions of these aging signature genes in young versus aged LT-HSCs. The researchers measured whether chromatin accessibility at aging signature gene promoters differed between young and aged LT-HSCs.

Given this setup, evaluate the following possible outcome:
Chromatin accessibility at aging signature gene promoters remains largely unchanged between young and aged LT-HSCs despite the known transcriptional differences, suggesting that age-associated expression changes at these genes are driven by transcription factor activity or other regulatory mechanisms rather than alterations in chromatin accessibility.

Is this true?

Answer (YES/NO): NO